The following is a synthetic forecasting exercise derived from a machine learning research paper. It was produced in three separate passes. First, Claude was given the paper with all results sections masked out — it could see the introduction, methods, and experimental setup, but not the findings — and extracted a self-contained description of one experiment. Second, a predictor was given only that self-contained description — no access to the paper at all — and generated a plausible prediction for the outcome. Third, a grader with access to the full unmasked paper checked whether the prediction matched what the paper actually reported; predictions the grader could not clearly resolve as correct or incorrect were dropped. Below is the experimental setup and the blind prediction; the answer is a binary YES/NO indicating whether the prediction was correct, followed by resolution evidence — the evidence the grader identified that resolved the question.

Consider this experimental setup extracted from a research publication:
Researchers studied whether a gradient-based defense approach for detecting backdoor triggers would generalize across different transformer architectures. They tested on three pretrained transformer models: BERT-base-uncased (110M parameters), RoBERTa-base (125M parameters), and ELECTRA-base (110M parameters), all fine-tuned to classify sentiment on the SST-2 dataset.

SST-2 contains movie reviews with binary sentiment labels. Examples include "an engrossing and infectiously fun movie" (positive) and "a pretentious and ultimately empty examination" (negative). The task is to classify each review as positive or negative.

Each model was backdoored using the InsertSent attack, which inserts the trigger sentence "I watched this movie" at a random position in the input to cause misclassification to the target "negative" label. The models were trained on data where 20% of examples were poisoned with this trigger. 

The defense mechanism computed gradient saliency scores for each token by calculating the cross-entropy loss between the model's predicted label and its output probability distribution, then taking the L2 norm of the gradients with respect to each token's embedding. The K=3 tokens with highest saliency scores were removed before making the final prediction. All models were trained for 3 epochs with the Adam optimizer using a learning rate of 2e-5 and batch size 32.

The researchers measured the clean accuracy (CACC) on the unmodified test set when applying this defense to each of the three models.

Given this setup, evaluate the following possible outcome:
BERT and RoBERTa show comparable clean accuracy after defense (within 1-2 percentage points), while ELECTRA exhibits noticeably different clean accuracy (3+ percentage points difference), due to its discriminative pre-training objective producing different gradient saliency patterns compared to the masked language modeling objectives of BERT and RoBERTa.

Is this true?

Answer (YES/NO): NO